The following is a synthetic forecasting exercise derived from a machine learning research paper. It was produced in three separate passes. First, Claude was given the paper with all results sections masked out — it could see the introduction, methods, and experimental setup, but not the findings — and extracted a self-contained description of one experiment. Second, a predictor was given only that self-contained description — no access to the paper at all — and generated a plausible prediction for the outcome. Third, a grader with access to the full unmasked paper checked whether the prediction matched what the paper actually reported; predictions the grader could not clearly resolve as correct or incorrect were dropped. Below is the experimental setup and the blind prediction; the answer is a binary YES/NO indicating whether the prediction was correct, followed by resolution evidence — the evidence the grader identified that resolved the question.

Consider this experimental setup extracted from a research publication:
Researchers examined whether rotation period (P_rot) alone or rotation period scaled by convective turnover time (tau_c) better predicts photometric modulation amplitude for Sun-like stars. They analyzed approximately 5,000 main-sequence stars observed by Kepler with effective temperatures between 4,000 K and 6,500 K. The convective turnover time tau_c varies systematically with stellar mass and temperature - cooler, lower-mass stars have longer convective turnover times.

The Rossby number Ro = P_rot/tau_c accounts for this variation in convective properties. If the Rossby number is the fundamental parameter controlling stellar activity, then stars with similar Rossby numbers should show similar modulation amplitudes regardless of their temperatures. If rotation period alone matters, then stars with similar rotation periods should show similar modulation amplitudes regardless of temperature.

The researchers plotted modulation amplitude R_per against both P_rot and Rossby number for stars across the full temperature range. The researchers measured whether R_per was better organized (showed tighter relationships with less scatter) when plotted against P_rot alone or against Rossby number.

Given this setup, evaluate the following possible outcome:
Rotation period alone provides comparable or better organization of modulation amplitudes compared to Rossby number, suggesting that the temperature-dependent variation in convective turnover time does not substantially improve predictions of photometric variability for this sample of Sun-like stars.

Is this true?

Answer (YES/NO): NO